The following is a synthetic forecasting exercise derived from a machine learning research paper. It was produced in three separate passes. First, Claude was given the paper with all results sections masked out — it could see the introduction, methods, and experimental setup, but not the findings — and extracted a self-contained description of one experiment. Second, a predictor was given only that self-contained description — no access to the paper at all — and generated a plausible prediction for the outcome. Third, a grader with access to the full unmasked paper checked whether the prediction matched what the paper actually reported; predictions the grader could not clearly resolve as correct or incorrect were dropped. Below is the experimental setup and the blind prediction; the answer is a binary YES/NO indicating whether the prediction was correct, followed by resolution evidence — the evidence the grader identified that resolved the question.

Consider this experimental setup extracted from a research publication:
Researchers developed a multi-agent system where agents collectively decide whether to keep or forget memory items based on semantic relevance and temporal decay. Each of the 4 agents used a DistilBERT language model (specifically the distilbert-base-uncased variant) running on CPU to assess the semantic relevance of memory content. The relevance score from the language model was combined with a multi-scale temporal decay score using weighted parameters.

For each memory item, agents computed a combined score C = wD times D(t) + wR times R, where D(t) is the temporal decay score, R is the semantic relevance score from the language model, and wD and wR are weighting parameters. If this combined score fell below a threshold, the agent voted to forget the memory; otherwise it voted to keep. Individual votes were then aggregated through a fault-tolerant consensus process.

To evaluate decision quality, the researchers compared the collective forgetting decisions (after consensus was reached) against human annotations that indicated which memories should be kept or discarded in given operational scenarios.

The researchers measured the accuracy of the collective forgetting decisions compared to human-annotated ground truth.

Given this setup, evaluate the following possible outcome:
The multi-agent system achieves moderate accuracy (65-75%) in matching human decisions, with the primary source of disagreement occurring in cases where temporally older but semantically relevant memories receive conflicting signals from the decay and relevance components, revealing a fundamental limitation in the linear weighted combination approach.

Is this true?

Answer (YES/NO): NO